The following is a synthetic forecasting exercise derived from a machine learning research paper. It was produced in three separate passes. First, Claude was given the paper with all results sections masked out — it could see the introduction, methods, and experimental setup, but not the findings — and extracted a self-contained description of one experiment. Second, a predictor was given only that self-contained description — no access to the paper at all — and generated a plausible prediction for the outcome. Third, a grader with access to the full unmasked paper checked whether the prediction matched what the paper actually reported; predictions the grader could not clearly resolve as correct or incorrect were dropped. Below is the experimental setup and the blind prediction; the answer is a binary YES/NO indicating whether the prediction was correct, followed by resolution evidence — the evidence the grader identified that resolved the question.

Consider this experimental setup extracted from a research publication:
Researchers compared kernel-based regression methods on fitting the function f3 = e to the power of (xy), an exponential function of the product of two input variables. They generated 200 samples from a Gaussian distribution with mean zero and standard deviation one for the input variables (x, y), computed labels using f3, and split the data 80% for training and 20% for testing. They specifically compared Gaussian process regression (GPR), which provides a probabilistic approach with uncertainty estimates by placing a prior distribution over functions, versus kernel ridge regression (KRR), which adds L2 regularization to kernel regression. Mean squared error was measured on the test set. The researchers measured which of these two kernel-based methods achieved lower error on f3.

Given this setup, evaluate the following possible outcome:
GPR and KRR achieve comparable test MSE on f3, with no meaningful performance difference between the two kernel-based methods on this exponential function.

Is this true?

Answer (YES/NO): NO